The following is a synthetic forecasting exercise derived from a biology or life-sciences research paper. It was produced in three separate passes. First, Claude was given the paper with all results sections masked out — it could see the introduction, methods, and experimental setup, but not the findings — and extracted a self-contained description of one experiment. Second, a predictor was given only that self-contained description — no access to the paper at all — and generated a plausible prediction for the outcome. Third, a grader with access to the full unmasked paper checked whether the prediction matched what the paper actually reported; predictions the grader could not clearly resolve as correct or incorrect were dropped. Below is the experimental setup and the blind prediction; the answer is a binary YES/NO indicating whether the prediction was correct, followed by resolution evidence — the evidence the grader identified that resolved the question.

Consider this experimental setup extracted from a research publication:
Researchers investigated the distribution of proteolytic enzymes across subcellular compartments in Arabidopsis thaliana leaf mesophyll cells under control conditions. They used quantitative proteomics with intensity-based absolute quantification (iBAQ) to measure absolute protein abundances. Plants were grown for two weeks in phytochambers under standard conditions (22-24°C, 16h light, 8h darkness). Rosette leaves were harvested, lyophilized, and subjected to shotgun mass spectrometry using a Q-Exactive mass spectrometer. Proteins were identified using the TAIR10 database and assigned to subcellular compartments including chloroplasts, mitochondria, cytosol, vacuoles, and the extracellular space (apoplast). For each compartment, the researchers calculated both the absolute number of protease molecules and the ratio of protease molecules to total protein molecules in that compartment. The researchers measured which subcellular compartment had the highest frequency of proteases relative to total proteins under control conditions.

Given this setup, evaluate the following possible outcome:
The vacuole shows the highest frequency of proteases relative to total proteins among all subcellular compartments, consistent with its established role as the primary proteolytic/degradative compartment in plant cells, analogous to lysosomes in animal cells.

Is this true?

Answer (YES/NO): NO